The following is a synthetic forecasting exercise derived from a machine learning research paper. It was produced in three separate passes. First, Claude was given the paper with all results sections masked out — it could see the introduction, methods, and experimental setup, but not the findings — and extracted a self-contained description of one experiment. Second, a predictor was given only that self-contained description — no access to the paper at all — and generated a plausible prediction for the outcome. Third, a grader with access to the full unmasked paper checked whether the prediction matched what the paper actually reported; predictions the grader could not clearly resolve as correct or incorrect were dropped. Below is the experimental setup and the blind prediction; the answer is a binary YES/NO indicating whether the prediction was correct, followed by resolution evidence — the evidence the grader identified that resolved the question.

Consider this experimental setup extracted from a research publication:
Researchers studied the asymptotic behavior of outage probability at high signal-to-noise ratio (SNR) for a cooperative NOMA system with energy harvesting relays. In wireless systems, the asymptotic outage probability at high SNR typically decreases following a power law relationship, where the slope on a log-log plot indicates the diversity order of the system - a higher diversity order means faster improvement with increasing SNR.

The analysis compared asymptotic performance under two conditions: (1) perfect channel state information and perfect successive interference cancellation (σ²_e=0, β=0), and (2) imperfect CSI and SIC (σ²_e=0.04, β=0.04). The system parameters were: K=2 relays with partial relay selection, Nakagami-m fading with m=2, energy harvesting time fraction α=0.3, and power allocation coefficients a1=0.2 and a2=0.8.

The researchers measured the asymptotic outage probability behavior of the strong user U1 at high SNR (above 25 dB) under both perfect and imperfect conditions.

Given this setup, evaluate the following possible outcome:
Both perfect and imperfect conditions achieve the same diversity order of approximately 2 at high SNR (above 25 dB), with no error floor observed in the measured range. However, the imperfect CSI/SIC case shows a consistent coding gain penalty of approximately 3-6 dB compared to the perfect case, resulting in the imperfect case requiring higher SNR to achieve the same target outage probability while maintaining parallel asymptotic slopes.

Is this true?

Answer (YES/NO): NO